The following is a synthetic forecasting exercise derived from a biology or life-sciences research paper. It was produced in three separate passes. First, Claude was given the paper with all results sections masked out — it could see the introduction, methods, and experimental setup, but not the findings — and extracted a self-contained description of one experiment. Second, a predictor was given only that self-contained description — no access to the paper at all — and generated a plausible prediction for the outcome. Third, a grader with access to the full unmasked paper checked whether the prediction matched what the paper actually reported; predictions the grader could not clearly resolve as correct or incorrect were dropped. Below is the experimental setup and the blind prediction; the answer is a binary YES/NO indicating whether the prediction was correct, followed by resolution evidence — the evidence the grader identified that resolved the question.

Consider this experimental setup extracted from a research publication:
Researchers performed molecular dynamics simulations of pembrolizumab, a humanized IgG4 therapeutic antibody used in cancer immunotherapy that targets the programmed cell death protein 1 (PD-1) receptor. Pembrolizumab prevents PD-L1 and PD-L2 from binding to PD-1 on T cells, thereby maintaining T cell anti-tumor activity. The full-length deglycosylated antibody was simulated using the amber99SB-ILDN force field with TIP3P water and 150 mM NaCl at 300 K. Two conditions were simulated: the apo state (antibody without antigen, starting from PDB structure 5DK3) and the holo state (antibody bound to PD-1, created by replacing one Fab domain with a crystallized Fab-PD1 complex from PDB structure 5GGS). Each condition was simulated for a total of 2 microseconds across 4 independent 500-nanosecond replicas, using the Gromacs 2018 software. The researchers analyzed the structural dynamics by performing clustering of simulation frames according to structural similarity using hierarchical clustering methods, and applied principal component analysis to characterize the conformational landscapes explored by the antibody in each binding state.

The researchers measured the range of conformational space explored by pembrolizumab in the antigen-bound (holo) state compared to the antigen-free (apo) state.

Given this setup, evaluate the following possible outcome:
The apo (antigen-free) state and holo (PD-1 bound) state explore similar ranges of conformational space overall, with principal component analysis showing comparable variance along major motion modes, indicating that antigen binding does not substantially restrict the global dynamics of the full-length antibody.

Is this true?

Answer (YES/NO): NO